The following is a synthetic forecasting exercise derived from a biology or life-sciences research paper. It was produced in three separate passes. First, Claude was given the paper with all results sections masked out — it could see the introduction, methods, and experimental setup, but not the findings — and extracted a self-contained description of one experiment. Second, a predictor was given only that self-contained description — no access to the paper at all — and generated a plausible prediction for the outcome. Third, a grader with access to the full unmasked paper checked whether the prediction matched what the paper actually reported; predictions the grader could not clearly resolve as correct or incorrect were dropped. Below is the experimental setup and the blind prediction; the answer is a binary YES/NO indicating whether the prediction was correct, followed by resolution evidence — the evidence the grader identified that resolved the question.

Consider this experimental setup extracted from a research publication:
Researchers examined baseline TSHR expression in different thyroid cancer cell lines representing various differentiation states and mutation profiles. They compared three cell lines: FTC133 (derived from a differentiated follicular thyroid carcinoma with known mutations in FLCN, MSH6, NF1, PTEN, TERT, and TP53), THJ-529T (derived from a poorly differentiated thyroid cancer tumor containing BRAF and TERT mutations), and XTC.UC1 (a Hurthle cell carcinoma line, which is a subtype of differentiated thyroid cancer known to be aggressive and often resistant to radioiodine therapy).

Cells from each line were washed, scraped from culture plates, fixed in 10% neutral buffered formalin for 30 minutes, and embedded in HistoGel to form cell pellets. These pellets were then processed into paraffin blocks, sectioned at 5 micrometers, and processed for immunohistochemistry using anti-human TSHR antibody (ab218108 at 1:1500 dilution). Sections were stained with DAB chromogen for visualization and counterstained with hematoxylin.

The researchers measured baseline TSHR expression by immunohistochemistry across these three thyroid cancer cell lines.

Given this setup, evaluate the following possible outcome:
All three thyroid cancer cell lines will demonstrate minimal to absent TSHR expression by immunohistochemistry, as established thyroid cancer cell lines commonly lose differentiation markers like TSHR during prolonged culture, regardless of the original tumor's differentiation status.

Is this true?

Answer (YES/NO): NO